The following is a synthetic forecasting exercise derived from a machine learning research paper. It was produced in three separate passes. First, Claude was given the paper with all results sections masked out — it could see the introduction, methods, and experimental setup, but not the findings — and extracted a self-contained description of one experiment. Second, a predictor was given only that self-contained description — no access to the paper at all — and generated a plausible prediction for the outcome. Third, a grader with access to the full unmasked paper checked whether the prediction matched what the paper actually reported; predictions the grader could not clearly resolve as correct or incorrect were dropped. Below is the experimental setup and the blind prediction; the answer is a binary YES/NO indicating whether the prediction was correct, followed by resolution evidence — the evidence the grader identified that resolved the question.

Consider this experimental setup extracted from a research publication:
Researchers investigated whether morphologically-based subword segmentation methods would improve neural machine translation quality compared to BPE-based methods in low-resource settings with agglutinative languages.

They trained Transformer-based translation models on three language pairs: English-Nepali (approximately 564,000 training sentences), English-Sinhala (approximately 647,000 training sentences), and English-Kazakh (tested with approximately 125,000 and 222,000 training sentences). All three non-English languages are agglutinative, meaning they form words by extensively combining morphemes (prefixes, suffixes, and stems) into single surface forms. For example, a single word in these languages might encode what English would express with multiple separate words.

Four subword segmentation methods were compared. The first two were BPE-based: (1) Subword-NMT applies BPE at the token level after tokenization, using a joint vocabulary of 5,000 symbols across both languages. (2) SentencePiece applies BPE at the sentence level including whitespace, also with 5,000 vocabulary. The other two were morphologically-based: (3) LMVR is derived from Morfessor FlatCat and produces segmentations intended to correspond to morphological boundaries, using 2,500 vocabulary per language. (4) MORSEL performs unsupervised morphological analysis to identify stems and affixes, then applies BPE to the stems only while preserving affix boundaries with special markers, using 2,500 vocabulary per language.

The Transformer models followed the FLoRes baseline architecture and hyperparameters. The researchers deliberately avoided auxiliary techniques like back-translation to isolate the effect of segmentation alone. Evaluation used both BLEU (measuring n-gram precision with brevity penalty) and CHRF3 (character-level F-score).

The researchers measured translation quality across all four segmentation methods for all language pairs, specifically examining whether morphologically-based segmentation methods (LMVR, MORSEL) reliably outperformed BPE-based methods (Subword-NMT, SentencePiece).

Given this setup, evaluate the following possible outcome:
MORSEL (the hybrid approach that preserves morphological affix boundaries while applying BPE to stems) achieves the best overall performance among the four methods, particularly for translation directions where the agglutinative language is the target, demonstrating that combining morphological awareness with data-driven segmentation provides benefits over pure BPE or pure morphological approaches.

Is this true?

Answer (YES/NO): NO